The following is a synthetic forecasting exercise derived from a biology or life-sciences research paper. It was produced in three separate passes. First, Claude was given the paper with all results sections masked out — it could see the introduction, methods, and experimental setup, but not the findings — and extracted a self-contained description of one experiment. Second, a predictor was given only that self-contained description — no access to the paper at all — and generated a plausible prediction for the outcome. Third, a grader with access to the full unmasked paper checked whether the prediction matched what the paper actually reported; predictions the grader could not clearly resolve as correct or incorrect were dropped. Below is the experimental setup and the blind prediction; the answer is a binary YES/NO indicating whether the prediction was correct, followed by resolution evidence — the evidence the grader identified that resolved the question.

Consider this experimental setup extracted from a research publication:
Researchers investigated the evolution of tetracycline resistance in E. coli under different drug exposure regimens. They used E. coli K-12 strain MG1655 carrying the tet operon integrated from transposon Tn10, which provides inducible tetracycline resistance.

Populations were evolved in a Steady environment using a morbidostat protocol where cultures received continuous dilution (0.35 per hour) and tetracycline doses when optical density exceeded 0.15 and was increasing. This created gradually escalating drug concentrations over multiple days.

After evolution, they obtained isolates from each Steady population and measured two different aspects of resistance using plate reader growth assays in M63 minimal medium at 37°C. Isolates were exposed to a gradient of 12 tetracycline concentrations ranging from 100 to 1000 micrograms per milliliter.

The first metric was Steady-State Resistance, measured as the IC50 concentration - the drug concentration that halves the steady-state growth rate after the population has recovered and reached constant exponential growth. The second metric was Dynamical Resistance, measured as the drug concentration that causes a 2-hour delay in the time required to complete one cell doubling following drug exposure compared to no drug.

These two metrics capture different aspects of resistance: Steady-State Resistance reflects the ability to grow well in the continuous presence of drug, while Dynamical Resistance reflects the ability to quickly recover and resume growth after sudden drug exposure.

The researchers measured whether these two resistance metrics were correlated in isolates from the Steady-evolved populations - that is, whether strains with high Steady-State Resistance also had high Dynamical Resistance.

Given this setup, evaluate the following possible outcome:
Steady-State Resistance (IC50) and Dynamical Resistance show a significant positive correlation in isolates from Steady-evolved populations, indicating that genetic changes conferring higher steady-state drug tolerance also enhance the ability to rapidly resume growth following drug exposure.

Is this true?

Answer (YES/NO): YES